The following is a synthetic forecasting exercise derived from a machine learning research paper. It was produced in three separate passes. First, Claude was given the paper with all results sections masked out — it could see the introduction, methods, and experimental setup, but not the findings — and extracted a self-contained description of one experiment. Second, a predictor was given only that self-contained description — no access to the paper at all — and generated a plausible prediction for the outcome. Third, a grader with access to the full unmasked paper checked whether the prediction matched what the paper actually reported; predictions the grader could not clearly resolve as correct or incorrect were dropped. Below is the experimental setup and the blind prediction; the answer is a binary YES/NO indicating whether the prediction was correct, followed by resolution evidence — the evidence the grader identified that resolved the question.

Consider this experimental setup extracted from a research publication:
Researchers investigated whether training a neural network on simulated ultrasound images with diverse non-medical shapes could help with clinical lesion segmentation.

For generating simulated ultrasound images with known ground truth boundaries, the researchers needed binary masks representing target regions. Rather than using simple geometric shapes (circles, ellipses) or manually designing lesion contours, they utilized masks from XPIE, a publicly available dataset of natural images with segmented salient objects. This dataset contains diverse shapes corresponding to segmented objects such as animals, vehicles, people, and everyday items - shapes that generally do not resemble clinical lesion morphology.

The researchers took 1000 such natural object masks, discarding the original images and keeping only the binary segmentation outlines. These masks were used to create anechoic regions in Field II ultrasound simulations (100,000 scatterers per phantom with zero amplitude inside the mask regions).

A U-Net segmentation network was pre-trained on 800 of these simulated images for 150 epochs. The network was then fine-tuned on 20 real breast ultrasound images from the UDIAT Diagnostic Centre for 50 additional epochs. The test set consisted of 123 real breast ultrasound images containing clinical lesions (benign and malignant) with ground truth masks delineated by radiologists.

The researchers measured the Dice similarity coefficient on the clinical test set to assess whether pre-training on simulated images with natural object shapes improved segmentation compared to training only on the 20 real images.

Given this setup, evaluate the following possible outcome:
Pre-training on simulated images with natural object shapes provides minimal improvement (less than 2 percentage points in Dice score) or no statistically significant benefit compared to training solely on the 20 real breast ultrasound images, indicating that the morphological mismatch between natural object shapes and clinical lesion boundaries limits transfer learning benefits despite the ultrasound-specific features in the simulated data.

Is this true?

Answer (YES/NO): NO